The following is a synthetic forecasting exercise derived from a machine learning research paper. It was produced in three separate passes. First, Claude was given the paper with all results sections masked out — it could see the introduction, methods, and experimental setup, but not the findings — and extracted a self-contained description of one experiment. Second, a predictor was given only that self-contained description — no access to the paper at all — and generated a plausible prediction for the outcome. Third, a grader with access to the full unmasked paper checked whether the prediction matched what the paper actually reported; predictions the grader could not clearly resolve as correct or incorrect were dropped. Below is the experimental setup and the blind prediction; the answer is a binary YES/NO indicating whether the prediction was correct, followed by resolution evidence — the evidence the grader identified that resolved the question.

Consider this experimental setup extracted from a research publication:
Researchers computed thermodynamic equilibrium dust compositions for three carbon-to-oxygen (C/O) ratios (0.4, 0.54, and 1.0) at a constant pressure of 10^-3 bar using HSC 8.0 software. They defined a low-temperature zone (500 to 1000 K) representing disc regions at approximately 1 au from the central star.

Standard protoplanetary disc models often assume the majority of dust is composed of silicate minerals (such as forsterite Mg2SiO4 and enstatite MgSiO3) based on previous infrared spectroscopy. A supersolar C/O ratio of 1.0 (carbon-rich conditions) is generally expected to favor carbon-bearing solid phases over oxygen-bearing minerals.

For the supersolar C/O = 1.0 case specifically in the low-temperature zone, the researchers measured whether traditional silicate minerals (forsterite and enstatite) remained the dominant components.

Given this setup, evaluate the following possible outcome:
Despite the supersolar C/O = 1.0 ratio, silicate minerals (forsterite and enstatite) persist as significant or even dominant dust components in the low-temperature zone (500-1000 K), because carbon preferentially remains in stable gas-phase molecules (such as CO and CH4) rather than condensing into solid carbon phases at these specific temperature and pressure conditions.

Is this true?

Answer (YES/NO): YES